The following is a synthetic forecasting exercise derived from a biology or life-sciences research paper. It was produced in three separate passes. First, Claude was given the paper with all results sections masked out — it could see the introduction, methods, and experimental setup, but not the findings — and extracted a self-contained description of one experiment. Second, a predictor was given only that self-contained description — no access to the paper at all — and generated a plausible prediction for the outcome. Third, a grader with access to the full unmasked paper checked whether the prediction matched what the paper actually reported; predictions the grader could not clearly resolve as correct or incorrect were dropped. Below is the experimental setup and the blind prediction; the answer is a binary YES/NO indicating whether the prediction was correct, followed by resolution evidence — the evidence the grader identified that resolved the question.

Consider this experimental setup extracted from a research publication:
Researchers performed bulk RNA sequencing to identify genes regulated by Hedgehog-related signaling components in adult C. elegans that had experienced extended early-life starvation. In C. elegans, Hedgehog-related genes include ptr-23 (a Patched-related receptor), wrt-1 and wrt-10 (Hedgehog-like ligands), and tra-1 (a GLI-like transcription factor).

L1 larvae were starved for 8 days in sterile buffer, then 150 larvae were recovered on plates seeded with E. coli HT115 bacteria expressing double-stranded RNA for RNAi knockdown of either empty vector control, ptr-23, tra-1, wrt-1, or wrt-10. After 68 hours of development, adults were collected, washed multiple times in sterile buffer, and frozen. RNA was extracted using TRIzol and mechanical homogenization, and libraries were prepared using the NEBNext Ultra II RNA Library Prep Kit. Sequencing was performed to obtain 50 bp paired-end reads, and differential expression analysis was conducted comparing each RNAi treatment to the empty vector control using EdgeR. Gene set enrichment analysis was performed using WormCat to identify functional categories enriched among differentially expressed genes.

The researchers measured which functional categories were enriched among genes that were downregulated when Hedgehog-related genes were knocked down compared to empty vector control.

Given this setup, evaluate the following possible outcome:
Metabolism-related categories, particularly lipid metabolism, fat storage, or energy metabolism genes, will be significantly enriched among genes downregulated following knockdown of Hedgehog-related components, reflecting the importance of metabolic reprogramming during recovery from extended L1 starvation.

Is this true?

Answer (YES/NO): NO